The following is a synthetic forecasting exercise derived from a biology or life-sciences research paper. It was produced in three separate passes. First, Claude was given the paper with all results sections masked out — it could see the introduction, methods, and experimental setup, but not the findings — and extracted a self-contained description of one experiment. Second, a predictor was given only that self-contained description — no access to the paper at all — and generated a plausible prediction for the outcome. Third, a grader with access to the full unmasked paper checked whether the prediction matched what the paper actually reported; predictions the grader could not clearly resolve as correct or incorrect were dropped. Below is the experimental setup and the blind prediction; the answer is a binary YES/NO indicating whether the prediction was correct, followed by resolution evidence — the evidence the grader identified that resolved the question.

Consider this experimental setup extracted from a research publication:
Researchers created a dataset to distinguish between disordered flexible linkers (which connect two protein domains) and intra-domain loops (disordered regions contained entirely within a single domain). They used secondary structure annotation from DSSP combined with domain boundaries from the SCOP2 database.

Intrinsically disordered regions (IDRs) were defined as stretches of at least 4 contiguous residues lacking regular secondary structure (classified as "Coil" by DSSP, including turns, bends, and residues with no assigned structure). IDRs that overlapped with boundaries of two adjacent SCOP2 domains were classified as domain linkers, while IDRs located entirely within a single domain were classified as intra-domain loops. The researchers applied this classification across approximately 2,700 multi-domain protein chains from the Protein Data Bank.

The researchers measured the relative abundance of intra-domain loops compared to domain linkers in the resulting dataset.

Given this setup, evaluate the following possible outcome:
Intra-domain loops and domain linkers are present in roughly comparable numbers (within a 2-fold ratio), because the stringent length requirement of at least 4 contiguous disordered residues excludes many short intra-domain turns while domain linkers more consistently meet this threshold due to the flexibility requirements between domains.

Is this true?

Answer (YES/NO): NO